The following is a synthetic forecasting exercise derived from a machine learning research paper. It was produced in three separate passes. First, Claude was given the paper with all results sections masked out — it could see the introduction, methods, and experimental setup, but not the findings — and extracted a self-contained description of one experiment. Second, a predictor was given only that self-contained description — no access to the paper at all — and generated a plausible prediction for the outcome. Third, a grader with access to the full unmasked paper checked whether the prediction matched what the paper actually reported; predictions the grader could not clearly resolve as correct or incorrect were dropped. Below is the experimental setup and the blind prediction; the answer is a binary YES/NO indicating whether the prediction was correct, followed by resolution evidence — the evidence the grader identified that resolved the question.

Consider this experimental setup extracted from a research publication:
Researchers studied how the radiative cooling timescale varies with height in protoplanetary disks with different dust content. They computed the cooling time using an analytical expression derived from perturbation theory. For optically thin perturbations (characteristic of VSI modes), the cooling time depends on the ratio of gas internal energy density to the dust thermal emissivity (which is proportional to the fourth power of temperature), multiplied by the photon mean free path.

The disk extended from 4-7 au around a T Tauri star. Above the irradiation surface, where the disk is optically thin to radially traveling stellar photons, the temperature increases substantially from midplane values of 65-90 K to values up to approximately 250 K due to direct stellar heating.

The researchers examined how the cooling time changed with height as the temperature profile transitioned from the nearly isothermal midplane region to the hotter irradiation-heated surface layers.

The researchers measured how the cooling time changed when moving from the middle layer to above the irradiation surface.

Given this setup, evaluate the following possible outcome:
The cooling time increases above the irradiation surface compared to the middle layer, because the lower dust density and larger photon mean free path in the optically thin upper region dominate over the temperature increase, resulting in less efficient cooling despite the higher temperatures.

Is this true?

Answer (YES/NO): NO